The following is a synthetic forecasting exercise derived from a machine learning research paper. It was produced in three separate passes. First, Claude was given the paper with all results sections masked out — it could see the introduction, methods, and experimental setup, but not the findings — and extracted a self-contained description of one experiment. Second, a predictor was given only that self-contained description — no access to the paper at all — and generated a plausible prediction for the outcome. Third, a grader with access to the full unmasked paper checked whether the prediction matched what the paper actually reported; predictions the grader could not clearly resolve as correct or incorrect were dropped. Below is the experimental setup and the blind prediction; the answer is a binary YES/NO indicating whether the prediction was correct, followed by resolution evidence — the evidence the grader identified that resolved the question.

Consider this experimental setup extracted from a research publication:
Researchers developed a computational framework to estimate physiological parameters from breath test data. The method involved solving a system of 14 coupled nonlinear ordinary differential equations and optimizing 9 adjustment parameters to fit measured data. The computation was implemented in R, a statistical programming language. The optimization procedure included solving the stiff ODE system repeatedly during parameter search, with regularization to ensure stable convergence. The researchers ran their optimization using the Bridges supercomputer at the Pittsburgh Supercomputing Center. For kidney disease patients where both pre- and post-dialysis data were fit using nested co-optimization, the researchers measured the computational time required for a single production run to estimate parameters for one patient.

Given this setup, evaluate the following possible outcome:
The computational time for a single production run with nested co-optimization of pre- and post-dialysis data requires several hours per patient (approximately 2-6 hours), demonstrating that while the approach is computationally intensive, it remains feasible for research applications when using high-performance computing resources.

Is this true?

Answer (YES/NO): NO